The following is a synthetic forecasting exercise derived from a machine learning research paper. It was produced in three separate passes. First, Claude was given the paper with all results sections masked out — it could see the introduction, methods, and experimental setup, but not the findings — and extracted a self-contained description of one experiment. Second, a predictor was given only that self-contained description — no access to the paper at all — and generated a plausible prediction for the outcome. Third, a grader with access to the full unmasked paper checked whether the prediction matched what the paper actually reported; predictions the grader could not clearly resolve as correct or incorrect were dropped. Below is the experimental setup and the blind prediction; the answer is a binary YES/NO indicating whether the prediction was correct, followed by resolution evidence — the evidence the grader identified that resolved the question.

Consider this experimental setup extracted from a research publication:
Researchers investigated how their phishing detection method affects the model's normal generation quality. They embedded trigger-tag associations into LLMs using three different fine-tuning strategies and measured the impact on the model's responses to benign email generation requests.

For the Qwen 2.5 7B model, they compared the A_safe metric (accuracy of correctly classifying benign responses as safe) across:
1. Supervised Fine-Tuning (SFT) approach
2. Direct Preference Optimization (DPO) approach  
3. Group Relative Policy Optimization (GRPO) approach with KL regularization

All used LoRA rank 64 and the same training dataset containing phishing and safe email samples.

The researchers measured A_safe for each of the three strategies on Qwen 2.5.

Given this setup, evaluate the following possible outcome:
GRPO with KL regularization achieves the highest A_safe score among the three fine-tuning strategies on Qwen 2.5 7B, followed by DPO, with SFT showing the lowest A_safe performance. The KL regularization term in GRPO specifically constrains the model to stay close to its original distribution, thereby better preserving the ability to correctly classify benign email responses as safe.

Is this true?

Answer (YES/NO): NO